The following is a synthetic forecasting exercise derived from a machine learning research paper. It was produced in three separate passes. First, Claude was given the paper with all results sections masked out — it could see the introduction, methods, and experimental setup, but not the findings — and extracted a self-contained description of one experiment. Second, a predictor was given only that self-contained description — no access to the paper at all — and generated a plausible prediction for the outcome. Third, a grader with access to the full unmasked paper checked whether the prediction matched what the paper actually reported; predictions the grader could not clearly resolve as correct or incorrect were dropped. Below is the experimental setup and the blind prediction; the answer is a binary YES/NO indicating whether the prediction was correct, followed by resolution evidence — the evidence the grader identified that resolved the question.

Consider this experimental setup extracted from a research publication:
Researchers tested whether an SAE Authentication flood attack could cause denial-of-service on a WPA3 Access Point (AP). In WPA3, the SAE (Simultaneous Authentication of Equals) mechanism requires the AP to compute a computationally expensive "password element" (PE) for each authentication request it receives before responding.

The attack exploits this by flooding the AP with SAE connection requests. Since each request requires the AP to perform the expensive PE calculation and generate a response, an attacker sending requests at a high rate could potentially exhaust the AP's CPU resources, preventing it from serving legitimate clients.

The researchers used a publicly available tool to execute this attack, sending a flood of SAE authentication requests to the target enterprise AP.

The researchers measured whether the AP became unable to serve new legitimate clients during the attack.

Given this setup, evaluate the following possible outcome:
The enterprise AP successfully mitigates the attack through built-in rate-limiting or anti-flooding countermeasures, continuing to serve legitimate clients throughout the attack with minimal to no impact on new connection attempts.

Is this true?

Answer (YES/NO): NO